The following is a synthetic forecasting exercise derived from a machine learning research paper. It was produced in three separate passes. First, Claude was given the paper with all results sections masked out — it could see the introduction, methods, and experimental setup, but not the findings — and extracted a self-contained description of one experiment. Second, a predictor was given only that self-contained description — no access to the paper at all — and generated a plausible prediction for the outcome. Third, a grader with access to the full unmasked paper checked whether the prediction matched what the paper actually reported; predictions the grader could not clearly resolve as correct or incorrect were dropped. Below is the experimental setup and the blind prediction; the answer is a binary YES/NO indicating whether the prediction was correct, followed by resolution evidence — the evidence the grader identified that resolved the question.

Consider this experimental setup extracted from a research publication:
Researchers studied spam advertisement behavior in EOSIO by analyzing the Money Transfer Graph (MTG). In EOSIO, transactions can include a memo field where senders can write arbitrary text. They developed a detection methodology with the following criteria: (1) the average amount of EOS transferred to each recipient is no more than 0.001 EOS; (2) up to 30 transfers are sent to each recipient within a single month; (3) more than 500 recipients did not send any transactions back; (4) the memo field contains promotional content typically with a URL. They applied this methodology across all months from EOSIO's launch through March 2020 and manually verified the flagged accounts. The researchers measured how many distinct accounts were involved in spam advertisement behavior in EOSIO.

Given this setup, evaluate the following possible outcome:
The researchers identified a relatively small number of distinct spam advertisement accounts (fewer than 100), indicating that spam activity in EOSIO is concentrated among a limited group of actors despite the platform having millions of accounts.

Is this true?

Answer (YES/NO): NO